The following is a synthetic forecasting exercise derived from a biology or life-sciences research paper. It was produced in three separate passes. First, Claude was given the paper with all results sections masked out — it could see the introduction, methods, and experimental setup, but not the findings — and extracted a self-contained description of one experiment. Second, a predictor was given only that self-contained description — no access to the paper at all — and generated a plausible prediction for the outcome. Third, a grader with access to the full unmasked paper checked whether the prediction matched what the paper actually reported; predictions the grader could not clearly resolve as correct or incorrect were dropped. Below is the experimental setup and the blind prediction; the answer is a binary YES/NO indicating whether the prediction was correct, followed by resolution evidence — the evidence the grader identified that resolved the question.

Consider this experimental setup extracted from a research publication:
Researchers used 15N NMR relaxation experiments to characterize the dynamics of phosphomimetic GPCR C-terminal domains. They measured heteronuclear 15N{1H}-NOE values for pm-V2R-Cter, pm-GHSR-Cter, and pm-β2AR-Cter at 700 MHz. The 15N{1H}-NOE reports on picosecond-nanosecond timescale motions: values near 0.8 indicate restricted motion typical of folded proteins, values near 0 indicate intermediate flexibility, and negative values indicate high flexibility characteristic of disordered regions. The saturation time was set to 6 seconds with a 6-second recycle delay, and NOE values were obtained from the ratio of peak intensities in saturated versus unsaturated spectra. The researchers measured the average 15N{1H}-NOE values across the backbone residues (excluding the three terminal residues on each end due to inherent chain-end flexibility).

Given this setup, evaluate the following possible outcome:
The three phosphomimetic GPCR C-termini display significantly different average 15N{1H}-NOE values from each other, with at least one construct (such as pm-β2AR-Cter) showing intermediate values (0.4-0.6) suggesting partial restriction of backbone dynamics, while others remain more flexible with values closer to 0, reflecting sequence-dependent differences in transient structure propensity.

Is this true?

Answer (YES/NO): NO